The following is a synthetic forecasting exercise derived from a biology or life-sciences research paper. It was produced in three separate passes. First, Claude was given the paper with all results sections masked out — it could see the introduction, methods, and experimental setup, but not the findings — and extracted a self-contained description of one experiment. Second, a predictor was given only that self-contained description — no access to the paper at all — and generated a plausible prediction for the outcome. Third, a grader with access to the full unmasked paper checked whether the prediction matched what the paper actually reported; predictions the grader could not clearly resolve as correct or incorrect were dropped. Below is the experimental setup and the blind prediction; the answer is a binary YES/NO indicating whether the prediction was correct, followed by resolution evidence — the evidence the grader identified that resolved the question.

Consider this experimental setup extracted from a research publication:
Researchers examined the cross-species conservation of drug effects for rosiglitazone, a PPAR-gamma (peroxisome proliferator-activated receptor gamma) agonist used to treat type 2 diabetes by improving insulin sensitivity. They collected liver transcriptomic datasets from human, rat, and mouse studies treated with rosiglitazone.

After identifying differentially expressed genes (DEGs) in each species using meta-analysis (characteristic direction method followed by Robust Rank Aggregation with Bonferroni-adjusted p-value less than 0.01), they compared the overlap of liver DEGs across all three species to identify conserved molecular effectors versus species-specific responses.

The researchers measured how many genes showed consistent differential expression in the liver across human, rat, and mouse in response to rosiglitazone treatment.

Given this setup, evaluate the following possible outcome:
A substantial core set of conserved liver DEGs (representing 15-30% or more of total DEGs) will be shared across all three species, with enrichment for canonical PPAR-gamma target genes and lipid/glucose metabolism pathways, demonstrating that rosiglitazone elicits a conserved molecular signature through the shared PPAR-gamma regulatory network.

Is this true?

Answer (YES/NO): NO